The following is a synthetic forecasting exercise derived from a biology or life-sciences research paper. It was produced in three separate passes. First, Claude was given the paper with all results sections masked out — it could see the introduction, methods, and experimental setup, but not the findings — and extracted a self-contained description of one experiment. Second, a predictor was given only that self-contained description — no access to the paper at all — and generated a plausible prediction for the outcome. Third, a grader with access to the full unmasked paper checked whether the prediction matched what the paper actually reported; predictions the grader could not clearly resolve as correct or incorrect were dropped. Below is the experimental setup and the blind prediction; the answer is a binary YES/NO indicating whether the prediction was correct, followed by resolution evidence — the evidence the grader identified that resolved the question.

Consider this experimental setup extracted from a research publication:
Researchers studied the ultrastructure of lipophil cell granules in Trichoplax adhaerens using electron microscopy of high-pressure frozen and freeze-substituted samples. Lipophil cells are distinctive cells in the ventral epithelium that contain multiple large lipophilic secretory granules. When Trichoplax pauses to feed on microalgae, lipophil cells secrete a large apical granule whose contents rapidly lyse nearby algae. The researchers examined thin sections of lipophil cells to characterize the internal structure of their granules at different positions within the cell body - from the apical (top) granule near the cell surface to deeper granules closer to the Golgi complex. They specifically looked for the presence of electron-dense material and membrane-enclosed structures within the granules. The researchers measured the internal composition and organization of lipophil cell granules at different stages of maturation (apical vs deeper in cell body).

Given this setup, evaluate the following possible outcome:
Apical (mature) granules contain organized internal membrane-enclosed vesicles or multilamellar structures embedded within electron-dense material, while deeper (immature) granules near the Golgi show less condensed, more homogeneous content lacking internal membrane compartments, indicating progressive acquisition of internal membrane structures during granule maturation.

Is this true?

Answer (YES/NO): NO